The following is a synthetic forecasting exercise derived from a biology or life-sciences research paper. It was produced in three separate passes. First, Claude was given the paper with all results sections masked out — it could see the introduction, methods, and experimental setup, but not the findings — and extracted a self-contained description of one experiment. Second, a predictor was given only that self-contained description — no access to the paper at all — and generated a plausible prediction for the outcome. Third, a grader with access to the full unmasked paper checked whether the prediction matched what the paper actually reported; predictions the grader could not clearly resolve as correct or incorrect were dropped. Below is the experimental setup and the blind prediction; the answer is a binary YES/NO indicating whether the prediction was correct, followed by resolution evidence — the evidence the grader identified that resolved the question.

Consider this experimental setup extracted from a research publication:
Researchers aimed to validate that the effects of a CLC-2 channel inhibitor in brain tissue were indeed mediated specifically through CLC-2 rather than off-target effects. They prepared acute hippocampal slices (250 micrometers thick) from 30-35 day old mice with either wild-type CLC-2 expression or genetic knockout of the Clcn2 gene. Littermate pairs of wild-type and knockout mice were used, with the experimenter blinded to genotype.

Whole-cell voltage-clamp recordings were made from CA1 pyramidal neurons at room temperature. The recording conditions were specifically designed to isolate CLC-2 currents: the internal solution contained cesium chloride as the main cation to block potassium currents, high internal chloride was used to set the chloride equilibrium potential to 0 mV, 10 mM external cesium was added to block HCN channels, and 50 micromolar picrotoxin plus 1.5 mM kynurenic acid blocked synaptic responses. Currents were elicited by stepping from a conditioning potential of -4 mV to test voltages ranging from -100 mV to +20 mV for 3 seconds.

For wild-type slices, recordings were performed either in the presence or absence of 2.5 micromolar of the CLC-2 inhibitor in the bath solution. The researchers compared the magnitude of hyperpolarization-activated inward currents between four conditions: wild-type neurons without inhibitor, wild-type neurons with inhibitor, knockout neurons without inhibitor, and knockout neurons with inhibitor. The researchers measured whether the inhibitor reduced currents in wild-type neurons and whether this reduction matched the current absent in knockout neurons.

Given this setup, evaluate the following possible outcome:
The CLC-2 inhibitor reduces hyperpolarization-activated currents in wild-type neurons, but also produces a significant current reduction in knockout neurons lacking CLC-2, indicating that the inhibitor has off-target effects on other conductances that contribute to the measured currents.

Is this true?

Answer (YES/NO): NO